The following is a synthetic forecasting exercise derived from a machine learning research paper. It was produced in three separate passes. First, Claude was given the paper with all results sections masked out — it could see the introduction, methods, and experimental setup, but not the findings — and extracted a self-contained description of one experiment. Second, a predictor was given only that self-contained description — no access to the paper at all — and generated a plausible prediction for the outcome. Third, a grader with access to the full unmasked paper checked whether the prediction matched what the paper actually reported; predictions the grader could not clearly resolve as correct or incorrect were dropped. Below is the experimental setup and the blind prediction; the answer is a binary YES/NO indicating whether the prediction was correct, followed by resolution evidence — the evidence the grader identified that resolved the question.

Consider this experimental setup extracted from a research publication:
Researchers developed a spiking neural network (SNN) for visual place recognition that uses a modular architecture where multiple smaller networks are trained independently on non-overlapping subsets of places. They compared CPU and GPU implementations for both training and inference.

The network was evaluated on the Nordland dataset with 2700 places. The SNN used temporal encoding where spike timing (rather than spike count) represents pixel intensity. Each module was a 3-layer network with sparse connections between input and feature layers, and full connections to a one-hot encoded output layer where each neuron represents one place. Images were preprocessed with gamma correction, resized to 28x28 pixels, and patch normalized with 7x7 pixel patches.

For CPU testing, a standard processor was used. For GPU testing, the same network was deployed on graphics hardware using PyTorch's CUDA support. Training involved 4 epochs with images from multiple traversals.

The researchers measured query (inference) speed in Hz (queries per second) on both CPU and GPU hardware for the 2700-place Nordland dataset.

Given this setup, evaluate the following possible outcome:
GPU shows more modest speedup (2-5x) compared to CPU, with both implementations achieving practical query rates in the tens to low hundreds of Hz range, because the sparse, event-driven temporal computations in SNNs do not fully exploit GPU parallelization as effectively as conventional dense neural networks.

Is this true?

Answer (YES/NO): NO